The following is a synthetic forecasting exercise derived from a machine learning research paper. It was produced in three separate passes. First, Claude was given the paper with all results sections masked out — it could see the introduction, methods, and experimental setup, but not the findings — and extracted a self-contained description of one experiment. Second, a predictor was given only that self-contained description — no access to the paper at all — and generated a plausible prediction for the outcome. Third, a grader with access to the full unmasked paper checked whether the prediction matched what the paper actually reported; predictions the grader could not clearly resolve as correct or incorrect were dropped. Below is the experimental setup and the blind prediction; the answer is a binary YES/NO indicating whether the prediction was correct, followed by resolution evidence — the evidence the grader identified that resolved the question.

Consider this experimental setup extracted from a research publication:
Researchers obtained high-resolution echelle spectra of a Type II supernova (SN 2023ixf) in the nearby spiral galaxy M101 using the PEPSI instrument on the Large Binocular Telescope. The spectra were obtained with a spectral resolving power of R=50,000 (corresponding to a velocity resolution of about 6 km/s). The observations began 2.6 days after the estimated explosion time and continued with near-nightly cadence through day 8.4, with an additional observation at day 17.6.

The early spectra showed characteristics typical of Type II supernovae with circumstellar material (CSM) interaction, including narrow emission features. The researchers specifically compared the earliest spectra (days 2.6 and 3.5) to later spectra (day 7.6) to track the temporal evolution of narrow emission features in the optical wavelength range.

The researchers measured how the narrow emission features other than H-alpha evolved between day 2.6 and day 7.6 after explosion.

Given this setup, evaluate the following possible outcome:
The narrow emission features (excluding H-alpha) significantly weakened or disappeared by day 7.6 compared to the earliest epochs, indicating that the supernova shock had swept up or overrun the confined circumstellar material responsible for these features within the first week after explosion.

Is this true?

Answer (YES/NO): YES